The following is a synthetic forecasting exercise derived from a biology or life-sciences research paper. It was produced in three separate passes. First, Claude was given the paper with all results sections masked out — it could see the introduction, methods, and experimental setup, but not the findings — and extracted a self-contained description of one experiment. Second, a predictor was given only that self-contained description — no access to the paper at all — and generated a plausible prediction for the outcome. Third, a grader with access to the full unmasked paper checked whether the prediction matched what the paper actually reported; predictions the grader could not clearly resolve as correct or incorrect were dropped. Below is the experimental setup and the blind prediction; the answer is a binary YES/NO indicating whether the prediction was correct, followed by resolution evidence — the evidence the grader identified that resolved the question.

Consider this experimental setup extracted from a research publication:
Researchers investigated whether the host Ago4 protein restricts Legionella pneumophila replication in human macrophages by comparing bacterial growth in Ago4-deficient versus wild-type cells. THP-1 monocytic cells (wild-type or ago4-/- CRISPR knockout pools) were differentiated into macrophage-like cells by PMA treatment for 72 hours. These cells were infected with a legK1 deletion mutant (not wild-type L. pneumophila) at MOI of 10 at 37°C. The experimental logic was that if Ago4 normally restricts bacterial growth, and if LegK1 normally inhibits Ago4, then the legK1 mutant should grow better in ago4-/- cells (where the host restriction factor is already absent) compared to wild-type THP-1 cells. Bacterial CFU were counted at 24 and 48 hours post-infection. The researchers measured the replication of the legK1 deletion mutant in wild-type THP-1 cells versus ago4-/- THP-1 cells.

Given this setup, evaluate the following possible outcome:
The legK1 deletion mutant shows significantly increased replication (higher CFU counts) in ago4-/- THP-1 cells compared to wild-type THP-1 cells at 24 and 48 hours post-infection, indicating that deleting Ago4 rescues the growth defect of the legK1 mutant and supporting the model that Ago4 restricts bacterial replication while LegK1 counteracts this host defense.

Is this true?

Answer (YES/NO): YES